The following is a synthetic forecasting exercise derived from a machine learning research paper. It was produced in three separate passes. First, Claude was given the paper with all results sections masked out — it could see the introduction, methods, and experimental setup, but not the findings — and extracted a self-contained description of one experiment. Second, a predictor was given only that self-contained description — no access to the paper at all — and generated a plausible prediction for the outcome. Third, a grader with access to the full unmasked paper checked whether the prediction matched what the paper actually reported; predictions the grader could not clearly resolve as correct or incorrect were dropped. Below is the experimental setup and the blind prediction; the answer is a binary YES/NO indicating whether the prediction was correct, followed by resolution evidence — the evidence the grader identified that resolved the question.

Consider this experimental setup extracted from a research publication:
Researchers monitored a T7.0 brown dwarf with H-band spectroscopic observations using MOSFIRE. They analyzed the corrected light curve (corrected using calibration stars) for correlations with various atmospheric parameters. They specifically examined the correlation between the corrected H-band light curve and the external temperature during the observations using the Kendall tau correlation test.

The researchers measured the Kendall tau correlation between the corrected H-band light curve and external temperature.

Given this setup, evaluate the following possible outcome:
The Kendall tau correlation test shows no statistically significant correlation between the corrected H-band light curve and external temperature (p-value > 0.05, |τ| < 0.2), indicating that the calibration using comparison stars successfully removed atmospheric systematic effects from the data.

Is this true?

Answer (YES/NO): NO